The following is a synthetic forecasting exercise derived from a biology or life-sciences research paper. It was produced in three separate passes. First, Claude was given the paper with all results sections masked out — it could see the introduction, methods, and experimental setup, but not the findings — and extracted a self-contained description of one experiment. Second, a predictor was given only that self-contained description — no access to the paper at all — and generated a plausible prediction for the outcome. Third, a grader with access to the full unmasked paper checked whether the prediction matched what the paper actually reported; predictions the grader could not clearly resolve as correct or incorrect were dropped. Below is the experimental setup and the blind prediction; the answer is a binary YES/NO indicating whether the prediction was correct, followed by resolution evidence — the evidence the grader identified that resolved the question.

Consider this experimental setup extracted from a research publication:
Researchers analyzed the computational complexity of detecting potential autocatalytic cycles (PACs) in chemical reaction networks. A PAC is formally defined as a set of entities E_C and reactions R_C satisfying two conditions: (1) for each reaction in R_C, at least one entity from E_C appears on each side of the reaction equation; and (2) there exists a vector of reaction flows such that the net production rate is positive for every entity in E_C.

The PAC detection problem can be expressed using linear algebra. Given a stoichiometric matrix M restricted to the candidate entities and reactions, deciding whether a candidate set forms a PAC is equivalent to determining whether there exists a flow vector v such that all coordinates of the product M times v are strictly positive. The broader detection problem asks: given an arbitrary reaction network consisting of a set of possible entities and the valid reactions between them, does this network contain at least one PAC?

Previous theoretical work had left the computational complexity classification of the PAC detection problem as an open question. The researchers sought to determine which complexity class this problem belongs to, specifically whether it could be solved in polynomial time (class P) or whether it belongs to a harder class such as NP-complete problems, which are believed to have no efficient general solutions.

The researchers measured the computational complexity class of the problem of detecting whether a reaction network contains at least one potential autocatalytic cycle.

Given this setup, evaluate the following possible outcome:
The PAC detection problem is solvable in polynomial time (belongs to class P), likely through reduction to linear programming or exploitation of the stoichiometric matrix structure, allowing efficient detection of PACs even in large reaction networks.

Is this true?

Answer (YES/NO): NO